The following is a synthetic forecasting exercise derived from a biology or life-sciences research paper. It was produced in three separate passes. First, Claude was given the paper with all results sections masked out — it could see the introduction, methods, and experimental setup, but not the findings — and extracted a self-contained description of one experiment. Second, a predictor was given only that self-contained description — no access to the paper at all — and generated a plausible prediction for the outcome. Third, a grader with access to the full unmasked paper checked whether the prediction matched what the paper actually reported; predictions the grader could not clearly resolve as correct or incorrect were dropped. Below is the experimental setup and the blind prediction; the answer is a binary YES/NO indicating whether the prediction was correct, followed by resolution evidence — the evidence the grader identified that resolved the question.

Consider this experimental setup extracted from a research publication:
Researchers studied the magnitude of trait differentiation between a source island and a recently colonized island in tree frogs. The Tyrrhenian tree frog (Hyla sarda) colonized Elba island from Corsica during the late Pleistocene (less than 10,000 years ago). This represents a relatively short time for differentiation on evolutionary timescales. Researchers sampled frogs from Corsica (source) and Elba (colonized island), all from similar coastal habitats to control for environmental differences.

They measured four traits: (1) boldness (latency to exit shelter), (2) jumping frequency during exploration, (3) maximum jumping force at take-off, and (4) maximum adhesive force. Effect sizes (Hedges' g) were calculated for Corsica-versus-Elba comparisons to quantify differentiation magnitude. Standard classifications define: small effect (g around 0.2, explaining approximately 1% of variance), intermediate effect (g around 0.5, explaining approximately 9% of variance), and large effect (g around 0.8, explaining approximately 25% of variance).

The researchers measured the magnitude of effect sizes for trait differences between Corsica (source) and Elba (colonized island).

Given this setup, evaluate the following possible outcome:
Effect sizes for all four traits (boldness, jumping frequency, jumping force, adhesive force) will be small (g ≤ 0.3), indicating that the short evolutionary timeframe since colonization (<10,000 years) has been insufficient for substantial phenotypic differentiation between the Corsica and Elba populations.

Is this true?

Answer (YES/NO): NO